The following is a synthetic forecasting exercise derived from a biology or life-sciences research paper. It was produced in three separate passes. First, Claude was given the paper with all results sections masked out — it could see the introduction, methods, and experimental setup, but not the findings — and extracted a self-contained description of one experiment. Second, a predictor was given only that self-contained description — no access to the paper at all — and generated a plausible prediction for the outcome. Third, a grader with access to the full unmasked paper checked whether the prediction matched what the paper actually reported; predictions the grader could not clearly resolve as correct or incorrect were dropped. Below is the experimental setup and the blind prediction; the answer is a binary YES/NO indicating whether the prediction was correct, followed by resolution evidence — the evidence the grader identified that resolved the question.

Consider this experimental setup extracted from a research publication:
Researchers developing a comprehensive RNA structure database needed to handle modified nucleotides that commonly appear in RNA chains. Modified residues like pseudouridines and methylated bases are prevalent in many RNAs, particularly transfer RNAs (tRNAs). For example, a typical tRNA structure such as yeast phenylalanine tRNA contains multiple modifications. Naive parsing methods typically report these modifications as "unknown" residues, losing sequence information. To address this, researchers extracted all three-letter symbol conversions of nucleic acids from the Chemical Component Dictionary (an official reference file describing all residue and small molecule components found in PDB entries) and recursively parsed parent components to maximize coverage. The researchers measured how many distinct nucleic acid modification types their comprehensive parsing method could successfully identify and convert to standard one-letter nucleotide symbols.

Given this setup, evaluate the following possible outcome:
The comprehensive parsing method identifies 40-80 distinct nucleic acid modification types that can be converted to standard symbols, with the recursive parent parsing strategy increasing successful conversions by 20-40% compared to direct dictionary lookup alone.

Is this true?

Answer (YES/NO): NO